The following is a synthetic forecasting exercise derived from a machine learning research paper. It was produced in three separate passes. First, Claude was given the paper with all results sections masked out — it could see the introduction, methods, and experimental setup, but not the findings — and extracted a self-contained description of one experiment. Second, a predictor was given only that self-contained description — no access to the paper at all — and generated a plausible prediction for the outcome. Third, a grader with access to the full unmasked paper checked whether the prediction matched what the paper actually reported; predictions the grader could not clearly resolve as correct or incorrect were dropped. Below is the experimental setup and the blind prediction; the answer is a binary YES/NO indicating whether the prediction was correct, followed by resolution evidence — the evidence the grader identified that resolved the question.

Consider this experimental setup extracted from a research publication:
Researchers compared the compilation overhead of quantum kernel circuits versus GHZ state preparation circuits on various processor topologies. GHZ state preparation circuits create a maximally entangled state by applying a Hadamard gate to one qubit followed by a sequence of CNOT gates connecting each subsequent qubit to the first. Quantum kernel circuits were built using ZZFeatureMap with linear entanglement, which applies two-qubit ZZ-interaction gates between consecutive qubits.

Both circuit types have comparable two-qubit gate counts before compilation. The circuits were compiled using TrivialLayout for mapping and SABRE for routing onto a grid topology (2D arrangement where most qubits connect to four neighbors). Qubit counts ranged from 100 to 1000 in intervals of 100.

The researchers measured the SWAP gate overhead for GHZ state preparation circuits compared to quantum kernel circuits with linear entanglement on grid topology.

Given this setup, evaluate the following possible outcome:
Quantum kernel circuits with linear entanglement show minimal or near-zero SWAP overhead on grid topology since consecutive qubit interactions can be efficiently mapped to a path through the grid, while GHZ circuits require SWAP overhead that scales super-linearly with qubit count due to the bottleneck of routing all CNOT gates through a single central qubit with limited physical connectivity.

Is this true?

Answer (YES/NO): NO